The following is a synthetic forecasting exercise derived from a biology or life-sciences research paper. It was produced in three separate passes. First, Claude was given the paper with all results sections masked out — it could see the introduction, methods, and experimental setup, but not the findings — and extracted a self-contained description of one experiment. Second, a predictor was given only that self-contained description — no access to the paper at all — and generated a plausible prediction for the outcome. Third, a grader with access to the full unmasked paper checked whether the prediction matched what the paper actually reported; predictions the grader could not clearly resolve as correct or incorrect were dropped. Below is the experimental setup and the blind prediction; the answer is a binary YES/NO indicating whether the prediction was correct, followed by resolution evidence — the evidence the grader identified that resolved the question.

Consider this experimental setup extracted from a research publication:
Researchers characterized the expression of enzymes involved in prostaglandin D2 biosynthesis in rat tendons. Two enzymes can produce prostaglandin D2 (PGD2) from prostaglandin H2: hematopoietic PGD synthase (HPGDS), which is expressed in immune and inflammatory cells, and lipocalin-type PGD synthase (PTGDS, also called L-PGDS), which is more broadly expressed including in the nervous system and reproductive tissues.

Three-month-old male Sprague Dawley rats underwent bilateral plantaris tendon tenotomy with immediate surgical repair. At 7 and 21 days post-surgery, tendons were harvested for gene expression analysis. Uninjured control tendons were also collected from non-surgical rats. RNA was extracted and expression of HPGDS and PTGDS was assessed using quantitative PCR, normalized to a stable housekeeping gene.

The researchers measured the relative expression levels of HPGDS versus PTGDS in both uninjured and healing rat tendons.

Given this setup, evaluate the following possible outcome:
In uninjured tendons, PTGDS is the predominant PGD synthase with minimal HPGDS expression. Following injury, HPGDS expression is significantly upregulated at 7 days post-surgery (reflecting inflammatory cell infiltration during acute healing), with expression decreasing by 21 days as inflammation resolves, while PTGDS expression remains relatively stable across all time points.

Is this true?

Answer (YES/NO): NO